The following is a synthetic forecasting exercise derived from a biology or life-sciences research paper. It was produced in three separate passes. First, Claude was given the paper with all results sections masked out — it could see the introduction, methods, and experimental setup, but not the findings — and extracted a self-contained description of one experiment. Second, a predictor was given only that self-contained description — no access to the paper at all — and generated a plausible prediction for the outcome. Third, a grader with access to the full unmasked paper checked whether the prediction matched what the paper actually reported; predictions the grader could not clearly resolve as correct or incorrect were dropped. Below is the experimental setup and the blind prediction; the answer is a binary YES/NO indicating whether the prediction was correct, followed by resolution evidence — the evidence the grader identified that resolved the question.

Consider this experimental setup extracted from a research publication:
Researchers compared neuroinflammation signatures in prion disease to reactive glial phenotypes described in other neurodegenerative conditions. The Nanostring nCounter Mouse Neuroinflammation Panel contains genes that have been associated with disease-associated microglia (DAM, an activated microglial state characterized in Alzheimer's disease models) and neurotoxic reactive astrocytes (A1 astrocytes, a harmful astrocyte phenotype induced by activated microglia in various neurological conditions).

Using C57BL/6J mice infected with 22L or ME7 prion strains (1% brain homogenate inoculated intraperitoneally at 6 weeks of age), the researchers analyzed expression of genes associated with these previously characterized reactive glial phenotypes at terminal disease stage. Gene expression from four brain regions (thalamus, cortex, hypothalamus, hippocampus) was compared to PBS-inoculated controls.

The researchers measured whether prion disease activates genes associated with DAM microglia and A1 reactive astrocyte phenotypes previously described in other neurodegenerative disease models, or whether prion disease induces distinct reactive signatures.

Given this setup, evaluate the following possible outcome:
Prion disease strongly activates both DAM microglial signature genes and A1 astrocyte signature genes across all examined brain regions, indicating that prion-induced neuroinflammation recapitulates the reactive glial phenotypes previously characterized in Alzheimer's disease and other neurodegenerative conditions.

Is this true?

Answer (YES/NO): NO